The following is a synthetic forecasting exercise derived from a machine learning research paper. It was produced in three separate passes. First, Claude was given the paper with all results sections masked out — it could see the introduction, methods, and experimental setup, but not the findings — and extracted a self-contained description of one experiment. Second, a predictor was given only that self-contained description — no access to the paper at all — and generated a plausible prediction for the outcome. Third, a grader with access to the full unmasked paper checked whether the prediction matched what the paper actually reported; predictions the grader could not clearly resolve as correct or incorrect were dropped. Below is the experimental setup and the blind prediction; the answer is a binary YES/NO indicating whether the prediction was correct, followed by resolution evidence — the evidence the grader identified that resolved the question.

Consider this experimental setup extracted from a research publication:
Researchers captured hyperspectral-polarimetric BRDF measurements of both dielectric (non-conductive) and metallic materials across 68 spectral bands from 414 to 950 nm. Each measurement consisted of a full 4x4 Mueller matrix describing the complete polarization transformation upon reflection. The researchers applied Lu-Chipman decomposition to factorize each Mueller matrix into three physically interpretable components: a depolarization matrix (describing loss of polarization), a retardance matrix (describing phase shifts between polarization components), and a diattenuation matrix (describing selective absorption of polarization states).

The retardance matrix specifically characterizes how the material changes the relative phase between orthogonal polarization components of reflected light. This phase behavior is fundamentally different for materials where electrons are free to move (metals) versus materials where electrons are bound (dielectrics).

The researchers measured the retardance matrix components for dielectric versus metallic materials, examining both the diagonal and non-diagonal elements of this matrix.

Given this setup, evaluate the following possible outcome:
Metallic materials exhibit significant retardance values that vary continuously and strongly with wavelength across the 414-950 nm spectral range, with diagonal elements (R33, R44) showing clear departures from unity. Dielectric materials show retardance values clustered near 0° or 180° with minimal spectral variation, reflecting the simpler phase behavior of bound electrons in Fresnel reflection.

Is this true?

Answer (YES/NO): NO